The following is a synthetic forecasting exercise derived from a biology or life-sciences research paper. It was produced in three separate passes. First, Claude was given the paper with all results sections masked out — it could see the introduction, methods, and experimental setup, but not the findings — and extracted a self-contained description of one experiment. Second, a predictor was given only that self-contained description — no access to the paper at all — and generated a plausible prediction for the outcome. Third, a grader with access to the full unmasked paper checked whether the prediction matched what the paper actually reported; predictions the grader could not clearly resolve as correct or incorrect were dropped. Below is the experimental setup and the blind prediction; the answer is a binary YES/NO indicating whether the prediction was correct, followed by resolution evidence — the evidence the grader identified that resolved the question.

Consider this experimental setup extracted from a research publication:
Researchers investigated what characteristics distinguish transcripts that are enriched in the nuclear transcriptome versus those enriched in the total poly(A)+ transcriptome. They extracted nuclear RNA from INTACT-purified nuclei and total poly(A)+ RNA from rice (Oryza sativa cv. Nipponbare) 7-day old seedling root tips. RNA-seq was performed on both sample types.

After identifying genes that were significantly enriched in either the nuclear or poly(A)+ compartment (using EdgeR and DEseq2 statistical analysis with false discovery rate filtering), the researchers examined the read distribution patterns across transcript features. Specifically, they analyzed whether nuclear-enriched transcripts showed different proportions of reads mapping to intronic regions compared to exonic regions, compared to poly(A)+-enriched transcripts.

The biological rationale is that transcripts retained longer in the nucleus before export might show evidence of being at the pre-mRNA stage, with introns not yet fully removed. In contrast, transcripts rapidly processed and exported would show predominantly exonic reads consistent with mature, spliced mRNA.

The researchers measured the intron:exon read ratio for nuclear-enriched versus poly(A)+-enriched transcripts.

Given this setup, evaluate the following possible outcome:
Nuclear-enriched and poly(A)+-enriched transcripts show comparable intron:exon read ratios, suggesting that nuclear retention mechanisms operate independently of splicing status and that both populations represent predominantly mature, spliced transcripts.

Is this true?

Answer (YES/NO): NO